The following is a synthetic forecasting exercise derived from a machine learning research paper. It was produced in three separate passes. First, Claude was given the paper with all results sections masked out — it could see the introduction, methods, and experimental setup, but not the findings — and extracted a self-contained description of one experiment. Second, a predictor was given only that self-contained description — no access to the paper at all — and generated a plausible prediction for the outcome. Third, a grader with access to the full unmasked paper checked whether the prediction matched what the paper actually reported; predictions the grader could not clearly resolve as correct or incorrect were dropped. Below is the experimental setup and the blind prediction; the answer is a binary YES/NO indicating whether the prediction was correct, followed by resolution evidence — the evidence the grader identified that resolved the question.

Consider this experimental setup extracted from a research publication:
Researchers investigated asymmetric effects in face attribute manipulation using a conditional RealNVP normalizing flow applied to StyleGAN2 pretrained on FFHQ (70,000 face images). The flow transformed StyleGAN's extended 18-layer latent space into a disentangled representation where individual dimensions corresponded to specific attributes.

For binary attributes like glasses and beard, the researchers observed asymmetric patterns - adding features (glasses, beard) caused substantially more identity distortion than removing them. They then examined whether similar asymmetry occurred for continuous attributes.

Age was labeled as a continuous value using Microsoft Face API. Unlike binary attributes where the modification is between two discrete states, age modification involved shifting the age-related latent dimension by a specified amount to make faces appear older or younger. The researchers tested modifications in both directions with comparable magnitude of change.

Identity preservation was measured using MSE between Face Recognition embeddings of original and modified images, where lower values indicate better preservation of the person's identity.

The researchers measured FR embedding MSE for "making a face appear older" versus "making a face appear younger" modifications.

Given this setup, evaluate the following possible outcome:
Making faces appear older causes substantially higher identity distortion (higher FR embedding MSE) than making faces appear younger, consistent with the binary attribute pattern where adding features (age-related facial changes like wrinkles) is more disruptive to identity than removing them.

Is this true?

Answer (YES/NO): NO